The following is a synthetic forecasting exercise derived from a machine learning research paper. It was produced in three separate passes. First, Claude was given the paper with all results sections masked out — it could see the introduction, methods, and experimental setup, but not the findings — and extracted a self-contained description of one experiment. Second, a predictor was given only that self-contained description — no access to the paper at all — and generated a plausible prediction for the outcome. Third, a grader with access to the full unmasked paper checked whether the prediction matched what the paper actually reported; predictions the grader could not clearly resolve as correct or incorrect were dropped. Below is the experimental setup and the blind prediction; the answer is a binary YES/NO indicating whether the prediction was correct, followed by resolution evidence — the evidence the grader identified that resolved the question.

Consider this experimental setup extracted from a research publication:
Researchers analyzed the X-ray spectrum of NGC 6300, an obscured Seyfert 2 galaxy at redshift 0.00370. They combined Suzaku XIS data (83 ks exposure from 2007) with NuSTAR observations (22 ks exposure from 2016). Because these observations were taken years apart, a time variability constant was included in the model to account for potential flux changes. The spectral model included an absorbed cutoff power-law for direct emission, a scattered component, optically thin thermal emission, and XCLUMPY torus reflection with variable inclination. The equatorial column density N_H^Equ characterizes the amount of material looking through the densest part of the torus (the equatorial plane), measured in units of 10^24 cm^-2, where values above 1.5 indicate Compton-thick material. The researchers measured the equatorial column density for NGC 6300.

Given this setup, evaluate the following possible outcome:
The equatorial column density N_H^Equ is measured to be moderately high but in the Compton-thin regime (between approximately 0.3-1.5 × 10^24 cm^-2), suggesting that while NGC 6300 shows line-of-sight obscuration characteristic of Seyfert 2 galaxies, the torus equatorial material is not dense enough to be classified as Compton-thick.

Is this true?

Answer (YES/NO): NO